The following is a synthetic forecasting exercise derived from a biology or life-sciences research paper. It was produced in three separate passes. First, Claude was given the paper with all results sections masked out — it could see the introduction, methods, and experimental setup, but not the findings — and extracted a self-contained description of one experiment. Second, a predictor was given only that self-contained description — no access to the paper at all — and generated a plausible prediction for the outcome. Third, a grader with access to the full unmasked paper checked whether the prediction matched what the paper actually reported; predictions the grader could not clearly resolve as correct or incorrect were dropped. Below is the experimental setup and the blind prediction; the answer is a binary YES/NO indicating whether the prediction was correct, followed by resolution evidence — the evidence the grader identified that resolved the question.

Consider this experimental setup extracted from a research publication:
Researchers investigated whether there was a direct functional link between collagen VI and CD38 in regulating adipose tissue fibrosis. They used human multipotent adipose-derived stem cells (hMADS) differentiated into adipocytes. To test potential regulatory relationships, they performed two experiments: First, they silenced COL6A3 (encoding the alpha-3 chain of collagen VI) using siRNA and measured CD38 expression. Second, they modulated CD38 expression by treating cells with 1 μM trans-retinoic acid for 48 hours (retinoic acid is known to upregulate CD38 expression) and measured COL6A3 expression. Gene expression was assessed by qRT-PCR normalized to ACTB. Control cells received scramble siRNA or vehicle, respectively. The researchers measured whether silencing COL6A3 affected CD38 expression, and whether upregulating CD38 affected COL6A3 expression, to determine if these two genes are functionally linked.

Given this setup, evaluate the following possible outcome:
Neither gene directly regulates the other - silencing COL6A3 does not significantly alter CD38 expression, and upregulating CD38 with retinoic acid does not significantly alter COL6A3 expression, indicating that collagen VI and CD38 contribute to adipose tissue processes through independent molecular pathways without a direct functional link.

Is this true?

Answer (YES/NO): YES